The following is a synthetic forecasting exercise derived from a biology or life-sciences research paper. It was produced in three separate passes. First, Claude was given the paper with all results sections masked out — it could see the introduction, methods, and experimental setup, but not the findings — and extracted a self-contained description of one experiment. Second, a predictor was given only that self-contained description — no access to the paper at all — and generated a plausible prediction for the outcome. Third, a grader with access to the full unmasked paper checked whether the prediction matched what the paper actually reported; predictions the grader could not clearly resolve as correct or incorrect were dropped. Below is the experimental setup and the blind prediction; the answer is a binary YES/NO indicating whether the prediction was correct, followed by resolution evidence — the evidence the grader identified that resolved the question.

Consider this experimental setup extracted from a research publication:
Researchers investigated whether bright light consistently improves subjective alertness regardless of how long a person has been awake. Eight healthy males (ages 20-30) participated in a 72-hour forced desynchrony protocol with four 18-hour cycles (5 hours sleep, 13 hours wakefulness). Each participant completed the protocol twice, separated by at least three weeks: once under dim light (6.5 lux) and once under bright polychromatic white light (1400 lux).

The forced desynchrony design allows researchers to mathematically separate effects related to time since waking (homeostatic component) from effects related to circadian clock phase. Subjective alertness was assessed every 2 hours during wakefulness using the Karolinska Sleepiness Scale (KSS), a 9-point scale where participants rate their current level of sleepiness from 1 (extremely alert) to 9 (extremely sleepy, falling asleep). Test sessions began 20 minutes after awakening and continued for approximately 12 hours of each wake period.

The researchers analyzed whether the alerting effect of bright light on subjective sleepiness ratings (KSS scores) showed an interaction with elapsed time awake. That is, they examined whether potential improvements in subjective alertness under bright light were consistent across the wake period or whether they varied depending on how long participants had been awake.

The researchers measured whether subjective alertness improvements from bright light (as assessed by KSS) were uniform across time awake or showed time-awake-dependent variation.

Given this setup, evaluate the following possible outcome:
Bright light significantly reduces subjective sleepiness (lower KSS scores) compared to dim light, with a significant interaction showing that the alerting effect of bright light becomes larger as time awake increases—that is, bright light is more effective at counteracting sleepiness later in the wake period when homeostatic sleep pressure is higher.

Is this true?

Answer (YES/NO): NO